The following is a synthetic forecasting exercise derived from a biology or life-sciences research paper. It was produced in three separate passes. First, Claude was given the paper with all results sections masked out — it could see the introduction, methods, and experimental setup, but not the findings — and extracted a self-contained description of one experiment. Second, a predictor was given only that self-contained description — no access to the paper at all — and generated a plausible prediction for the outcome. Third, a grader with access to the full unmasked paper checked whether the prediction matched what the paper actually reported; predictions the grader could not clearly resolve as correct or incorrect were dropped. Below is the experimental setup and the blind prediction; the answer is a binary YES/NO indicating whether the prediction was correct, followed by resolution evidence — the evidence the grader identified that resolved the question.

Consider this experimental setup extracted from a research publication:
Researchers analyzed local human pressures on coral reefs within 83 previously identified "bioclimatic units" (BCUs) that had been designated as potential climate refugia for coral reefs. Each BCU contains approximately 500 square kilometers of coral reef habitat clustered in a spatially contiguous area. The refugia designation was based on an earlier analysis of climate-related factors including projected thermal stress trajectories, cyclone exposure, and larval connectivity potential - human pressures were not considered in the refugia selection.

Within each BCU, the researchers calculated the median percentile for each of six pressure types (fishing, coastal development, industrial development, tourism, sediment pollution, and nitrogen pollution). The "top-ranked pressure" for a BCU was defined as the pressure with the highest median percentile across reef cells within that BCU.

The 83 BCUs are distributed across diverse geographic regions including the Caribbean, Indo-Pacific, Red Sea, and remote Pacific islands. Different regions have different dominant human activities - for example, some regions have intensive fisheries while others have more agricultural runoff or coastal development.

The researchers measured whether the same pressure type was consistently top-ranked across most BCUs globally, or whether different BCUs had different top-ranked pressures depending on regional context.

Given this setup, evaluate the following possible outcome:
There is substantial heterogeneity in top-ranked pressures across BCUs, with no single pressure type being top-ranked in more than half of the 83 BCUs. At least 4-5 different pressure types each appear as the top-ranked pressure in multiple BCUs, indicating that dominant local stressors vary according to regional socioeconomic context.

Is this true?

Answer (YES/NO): YES